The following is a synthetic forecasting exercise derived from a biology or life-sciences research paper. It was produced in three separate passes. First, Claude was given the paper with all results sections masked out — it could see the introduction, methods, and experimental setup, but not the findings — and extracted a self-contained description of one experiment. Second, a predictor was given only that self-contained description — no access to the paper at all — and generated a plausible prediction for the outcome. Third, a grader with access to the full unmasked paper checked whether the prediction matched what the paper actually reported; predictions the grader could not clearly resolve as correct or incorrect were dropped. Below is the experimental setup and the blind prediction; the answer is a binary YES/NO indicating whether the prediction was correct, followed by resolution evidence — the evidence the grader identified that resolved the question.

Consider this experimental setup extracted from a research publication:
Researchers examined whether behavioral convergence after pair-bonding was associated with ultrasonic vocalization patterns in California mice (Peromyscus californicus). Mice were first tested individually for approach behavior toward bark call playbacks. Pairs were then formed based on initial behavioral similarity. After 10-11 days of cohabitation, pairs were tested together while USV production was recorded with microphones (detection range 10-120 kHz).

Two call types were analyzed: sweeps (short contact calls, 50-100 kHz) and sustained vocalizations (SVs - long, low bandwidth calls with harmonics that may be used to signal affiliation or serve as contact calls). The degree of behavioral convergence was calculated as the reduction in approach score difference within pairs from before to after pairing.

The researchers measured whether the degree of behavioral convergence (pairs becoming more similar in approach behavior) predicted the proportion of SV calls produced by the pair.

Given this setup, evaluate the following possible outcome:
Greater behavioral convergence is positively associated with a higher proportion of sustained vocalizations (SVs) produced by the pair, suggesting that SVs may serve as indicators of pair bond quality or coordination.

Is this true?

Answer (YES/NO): YES